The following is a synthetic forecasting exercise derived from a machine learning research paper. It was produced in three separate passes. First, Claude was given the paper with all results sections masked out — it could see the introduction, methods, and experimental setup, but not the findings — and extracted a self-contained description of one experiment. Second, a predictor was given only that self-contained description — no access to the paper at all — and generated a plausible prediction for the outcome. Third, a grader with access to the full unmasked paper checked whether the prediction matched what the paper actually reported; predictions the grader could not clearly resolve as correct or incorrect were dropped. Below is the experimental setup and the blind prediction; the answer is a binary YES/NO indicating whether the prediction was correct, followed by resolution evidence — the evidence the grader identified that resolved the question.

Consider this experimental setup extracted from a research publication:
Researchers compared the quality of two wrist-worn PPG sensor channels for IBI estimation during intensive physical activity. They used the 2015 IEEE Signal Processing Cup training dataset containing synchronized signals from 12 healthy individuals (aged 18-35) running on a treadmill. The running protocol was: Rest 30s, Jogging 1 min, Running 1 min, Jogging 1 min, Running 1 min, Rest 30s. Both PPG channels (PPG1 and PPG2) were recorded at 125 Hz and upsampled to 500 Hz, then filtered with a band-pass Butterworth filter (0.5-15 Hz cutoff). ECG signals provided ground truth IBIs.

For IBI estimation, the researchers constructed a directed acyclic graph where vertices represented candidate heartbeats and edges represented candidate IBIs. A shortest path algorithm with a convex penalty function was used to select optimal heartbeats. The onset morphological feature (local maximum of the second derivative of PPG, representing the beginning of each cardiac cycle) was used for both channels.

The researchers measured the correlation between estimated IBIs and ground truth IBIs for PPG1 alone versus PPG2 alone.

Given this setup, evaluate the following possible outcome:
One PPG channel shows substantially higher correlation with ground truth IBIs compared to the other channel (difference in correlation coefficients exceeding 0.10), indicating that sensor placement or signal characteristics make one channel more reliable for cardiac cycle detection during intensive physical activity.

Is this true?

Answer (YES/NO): NO